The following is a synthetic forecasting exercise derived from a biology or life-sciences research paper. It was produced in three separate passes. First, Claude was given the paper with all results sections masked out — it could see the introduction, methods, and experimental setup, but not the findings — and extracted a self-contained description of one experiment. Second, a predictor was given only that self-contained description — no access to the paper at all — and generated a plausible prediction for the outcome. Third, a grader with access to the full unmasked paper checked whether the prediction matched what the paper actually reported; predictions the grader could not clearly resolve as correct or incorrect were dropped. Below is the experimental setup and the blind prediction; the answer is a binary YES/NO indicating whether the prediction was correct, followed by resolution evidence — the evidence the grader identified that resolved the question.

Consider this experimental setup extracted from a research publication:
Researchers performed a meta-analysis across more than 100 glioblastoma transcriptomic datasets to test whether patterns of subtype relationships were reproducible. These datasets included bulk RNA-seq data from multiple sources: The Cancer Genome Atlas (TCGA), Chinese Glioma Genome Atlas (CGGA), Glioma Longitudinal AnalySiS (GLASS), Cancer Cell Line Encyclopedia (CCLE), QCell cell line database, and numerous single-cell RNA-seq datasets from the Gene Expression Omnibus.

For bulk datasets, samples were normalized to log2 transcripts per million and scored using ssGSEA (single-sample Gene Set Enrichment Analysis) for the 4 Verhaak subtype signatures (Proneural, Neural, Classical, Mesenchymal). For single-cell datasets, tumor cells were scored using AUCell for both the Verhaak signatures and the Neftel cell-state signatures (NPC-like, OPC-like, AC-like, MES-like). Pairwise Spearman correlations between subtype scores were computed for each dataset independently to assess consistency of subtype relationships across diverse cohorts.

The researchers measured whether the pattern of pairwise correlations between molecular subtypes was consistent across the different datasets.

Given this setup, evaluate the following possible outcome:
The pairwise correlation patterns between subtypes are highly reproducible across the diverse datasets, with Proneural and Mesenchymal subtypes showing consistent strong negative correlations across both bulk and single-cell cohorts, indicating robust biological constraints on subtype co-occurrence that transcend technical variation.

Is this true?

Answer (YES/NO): YES